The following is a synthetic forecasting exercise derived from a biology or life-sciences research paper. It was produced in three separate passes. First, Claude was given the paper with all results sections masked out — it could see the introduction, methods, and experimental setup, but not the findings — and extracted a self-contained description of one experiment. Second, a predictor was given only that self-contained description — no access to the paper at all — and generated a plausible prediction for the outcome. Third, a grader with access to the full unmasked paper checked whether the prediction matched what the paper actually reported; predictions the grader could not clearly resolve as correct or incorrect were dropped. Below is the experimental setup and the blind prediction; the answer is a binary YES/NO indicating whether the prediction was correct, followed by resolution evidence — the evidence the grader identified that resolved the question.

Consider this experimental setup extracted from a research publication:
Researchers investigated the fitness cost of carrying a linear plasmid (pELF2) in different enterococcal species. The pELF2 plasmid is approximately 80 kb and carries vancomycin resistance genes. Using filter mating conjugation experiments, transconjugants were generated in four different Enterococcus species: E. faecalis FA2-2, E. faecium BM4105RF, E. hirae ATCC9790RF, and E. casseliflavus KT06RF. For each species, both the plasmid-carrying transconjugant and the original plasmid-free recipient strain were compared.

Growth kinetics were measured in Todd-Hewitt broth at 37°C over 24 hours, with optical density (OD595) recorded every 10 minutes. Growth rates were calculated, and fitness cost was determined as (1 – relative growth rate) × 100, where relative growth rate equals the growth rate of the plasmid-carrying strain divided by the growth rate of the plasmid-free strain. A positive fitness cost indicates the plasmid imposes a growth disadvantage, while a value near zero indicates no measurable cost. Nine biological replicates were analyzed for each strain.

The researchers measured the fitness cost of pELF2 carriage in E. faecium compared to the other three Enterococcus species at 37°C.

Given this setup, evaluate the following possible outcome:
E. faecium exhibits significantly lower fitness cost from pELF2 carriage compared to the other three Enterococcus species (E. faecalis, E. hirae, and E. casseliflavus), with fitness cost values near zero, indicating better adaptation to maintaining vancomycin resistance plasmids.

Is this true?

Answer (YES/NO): NO